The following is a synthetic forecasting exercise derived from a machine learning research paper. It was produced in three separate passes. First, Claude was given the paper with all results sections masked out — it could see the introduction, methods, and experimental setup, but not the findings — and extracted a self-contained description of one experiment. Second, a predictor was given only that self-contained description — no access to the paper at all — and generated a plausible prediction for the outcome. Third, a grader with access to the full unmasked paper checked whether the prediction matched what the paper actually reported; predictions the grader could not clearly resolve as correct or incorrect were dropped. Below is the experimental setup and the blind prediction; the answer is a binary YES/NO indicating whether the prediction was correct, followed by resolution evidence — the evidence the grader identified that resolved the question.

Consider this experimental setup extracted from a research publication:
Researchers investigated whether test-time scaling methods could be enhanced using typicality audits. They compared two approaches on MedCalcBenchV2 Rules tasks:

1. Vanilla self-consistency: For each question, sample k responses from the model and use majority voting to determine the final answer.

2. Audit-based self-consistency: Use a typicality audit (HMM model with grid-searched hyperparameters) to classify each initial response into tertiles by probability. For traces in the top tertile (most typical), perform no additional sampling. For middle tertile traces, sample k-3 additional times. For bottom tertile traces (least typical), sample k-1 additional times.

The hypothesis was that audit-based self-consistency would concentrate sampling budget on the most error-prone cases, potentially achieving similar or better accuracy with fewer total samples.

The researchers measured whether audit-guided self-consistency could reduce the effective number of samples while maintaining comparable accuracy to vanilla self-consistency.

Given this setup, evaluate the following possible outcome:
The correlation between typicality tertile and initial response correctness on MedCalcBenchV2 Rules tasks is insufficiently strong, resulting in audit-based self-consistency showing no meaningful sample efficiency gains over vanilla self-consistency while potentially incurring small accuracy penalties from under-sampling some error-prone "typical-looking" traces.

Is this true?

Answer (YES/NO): NO